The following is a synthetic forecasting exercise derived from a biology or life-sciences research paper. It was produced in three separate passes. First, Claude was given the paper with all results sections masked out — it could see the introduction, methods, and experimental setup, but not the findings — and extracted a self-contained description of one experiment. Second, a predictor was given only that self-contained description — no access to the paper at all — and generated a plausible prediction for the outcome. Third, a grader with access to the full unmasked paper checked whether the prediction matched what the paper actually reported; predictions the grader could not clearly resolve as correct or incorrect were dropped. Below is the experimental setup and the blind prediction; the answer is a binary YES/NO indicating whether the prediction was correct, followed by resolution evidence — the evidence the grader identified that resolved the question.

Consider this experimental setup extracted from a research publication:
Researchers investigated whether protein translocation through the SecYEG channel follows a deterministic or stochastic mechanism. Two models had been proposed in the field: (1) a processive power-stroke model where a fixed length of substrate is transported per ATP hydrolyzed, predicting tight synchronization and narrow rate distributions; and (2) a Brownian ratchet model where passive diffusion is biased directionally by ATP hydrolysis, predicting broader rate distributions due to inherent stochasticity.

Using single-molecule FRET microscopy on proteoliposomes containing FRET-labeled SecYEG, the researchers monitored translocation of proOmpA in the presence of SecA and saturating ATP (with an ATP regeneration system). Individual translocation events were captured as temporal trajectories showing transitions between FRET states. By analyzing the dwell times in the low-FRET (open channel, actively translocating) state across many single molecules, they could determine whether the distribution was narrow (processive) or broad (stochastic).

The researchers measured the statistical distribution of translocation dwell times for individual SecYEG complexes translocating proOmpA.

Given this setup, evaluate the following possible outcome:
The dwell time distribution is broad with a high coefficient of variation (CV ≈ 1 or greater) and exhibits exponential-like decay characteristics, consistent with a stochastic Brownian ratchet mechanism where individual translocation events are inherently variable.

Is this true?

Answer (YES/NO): YES